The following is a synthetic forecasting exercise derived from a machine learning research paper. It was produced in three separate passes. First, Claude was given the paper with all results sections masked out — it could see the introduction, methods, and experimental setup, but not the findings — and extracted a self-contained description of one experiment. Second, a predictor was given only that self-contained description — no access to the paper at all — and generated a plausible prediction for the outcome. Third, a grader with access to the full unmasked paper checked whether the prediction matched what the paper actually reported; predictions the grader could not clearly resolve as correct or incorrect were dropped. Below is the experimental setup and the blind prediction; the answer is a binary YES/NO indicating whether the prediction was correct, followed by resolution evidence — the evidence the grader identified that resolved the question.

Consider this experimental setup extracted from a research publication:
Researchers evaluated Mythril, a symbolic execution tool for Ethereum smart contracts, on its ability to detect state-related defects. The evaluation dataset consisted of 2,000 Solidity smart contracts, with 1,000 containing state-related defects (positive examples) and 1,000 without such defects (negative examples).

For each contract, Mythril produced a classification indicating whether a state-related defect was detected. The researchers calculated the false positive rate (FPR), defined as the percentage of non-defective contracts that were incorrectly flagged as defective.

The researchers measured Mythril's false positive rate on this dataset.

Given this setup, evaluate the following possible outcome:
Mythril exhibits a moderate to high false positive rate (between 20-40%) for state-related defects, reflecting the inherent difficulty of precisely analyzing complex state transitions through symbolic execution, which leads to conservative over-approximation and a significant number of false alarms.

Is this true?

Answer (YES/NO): NO